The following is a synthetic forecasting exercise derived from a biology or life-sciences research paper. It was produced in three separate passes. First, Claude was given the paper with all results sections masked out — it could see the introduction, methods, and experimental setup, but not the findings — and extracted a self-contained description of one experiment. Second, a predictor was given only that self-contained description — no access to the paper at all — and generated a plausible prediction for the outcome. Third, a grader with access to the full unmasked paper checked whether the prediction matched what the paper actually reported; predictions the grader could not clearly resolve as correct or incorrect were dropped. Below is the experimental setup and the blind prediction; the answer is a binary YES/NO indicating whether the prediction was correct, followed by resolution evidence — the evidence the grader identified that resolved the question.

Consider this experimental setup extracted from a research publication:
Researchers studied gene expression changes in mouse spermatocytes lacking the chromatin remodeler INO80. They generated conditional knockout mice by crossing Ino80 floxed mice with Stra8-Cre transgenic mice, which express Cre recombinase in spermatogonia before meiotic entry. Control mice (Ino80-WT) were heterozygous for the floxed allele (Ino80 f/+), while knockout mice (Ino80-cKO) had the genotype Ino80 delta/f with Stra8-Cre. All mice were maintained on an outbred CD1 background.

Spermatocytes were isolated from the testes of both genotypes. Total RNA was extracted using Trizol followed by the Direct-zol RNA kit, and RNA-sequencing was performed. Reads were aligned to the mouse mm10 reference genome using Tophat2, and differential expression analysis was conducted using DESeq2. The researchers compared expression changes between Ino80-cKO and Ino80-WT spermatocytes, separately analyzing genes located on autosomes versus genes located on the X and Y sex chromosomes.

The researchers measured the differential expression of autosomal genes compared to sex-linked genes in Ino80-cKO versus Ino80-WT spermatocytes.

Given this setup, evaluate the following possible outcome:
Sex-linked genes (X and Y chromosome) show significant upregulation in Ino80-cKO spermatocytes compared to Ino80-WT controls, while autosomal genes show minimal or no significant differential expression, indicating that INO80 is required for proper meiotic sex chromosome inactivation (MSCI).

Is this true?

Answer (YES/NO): YES